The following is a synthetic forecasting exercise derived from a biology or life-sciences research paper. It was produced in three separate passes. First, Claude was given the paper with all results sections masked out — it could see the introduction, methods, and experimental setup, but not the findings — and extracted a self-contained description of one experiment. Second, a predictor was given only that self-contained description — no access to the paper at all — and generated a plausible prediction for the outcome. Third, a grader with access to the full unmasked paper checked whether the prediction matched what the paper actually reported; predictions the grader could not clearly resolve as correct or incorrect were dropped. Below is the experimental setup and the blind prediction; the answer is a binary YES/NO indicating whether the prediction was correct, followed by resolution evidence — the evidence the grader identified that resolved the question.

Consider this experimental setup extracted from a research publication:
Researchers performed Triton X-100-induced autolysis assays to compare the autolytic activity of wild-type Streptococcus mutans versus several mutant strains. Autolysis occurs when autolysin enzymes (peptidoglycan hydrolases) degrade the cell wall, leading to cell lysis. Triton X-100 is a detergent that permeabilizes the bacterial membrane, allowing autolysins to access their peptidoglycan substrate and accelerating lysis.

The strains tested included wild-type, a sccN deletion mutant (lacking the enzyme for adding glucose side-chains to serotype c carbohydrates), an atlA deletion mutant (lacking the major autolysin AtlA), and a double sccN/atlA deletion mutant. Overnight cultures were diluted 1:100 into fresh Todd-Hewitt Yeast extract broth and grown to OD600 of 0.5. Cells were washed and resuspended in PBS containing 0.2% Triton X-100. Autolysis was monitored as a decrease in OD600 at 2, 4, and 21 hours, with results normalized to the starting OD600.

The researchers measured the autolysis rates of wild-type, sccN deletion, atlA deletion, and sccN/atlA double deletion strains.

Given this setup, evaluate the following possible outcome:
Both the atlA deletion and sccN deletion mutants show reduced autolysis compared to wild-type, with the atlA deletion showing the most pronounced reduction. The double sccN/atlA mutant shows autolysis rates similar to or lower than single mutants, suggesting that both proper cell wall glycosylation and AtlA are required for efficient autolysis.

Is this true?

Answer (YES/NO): NO